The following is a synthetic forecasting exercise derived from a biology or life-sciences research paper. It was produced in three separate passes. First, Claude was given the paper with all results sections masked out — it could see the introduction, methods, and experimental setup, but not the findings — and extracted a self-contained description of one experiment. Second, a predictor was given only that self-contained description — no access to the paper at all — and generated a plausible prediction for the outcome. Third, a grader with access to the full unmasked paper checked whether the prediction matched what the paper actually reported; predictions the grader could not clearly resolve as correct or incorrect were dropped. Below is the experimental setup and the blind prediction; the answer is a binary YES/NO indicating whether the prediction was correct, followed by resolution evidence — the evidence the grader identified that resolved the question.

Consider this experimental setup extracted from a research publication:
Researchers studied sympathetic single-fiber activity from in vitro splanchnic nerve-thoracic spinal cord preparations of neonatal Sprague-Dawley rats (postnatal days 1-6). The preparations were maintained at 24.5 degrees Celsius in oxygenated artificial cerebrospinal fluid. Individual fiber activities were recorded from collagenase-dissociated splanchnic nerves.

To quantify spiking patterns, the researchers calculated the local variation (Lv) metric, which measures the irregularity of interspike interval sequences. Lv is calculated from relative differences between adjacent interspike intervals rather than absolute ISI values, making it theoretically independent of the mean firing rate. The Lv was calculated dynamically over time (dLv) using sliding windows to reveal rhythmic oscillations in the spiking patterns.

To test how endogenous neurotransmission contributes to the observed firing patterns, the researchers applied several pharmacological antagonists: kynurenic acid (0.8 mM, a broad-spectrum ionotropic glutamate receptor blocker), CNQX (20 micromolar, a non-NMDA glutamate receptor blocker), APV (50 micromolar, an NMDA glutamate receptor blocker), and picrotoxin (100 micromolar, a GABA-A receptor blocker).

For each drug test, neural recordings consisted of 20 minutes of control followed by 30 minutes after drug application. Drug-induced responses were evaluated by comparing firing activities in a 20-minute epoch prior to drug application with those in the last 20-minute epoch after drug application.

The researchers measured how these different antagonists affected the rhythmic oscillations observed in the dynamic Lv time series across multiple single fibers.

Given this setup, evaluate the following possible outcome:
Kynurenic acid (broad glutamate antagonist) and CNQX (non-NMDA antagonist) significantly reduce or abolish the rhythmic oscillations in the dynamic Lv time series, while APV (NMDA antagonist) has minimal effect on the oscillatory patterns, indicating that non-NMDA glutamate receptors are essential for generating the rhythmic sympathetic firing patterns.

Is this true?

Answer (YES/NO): NO